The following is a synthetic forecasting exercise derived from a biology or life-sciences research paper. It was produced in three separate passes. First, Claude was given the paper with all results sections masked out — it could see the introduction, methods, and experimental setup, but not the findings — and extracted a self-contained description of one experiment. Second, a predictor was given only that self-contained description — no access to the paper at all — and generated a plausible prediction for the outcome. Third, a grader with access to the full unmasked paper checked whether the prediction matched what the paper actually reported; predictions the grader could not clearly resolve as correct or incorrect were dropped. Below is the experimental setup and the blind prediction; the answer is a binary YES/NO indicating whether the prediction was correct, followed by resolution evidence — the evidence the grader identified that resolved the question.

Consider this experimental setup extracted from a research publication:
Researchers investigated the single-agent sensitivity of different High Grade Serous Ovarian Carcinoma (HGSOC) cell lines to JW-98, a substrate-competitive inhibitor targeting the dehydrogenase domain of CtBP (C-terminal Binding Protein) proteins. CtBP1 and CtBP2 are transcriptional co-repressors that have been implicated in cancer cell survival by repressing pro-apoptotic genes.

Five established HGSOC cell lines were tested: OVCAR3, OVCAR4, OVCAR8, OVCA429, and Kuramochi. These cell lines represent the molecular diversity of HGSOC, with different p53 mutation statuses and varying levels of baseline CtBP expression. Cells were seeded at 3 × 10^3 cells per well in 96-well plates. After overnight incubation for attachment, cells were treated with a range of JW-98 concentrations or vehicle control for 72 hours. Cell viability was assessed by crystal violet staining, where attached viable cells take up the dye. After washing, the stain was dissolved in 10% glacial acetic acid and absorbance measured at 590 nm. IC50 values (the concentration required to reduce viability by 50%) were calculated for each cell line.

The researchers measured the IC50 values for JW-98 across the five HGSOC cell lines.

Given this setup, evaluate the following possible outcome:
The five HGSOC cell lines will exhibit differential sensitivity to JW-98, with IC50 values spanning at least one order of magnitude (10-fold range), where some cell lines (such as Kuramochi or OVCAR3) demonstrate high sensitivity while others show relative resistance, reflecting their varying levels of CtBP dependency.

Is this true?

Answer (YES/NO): NO